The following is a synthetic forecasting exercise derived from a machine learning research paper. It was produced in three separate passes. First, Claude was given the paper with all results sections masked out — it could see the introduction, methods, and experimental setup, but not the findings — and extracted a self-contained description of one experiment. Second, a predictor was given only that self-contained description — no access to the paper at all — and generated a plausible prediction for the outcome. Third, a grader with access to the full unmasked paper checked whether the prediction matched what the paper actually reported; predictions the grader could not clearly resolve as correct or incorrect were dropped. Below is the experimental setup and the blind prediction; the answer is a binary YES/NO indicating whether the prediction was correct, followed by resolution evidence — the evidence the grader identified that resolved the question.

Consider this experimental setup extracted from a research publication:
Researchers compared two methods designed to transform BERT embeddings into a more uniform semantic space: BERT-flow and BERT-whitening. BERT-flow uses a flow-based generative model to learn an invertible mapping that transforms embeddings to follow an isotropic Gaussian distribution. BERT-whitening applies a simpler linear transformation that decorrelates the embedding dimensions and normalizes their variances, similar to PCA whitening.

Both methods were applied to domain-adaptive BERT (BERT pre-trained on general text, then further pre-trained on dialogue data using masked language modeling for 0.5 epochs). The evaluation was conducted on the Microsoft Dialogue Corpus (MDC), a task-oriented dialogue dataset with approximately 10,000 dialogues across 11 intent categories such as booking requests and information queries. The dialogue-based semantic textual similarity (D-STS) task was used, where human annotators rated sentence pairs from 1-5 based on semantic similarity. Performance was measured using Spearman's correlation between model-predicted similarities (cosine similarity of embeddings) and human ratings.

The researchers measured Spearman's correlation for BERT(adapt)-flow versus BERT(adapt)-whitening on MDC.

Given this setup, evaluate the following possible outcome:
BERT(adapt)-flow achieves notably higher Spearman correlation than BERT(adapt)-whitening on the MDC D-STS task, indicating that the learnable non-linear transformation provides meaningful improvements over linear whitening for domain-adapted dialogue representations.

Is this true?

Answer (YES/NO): YES